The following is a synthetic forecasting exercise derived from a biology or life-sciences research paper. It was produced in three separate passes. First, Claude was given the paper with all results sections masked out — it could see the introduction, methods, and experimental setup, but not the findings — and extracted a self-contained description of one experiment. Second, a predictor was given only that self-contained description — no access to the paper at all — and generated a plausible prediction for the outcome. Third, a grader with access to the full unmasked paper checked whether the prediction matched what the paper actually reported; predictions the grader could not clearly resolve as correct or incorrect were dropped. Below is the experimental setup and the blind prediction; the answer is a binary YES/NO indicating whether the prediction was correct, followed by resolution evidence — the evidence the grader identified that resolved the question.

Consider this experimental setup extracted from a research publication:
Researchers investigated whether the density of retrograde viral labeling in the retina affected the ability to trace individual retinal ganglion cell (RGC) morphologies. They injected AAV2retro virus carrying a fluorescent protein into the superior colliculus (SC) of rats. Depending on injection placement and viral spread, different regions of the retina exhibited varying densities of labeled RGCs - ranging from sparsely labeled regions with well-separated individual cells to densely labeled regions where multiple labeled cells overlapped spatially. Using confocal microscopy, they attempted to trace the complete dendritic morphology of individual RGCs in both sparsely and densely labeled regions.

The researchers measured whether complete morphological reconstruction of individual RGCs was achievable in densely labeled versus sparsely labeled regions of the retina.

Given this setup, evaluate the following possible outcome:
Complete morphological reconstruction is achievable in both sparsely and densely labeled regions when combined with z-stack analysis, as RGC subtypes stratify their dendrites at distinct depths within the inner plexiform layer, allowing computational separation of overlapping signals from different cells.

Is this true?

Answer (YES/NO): NO